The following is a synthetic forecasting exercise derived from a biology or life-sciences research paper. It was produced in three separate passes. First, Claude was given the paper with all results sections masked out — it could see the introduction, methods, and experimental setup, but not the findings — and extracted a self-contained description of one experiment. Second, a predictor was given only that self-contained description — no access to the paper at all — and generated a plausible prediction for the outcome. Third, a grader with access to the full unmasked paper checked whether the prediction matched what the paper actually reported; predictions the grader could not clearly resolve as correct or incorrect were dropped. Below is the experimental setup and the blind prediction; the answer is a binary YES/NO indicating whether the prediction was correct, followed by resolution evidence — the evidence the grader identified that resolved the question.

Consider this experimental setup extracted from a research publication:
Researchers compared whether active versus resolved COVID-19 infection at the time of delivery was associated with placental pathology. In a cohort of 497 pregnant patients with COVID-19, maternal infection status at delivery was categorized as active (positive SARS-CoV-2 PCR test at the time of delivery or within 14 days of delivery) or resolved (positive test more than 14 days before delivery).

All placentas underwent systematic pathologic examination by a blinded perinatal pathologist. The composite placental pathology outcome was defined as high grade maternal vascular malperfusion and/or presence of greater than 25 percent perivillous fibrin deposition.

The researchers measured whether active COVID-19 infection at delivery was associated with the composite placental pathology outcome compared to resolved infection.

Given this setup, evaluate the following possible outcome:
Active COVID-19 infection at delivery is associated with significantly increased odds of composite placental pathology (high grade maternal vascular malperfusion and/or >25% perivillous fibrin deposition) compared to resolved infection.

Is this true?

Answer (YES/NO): NO